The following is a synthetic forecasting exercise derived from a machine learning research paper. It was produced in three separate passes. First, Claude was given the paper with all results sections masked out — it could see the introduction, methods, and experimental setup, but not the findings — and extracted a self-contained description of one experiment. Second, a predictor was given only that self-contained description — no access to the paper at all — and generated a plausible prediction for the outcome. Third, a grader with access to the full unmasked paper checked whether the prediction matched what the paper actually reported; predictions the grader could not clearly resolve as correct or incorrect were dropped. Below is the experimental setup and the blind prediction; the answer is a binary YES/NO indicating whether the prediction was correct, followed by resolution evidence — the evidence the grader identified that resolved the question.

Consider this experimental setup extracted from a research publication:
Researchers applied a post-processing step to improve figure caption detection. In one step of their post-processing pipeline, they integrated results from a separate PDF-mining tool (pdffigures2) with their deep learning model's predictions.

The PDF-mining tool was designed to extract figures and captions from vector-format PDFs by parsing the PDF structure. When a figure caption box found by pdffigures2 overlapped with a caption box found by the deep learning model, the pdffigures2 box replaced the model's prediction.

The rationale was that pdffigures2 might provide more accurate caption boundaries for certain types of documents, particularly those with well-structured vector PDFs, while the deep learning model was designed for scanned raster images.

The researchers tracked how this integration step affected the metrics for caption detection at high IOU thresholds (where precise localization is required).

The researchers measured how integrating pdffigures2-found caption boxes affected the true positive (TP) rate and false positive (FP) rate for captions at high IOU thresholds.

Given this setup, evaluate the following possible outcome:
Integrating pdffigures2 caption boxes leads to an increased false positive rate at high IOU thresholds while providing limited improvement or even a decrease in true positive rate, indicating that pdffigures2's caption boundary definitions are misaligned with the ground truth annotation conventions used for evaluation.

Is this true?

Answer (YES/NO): NO